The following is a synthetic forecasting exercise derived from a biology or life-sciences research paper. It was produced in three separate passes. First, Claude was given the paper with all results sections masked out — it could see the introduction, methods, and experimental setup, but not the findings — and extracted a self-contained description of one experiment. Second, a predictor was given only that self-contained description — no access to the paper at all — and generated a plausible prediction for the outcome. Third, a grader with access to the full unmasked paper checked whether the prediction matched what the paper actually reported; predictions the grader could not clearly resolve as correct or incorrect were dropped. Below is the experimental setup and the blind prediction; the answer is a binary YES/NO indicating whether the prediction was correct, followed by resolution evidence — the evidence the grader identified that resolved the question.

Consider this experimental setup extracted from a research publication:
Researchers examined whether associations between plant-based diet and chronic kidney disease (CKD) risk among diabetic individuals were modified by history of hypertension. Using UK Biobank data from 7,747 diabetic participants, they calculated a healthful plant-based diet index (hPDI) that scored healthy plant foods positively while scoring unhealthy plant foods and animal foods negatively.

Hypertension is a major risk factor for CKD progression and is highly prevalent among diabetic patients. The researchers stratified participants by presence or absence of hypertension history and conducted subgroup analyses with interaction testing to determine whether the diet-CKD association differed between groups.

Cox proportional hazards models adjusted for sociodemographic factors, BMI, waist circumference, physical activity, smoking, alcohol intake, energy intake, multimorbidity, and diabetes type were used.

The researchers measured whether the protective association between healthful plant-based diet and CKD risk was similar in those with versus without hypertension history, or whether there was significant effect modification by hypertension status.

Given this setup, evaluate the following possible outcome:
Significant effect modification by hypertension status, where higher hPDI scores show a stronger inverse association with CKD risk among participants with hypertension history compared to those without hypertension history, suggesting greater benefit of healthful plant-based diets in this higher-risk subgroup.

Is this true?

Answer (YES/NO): NO